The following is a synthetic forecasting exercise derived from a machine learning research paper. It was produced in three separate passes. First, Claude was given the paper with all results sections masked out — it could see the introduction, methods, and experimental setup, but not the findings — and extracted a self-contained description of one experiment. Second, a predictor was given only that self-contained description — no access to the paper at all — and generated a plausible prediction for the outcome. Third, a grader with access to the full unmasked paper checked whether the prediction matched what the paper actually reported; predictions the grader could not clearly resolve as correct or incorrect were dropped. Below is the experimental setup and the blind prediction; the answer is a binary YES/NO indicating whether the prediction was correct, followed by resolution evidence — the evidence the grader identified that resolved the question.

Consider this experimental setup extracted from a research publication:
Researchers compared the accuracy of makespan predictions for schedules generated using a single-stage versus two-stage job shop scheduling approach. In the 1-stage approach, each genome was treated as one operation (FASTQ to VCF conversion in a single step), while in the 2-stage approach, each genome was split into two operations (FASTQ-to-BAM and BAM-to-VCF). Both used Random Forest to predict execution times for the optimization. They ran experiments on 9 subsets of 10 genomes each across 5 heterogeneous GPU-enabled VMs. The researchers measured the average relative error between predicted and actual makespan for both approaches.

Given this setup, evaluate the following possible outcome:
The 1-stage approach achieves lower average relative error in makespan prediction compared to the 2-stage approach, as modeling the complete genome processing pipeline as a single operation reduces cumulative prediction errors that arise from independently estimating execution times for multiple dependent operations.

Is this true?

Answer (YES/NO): NO